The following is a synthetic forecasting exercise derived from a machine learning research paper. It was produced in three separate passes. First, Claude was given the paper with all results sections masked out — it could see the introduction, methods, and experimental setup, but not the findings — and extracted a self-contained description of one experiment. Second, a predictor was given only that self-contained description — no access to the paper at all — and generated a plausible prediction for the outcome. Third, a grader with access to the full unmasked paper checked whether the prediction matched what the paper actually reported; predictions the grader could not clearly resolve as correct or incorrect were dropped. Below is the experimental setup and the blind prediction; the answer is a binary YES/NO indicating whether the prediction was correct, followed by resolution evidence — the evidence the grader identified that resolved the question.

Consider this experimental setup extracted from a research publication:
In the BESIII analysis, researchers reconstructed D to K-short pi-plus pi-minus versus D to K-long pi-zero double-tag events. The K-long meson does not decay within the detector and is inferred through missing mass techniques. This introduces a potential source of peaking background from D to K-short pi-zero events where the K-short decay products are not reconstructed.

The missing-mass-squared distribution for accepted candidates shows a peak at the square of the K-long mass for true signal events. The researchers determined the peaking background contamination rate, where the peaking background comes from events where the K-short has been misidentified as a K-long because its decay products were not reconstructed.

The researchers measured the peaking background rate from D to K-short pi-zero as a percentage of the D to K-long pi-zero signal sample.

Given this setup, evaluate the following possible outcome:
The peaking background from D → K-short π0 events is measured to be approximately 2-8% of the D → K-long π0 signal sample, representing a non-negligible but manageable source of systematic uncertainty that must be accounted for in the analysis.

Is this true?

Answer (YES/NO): YES